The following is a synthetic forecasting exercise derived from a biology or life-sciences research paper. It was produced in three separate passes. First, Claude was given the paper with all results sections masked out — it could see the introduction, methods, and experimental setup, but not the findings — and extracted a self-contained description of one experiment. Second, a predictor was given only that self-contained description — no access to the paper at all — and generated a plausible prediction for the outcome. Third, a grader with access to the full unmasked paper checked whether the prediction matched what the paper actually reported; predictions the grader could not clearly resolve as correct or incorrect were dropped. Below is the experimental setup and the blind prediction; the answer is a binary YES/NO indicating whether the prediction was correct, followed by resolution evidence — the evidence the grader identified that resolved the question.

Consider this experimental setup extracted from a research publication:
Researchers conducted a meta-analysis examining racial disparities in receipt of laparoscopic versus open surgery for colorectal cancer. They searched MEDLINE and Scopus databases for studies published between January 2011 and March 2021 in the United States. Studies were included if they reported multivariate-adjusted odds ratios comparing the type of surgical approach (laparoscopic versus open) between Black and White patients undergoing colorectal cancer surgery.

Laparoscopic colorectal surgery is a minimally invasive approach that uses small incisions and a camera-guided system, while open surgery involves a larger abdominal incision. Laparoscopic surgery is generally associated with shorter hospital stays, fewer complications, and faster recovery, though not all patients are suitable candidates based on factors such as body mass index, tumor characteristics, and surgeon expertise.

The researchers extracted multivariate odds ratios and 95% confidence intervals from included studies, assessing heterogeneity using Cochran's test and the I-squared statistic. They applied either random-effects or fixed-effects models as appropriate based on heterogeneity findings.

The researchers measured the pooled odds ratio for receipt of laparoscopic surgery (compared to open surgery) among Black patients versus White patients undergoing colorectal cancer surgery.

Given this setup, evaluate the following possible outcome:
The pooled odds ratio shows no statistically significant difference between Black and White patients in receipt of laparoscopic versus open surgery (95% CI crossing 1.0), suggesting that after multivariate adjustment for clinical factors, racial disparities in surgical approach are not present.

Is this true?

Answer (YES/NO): NO